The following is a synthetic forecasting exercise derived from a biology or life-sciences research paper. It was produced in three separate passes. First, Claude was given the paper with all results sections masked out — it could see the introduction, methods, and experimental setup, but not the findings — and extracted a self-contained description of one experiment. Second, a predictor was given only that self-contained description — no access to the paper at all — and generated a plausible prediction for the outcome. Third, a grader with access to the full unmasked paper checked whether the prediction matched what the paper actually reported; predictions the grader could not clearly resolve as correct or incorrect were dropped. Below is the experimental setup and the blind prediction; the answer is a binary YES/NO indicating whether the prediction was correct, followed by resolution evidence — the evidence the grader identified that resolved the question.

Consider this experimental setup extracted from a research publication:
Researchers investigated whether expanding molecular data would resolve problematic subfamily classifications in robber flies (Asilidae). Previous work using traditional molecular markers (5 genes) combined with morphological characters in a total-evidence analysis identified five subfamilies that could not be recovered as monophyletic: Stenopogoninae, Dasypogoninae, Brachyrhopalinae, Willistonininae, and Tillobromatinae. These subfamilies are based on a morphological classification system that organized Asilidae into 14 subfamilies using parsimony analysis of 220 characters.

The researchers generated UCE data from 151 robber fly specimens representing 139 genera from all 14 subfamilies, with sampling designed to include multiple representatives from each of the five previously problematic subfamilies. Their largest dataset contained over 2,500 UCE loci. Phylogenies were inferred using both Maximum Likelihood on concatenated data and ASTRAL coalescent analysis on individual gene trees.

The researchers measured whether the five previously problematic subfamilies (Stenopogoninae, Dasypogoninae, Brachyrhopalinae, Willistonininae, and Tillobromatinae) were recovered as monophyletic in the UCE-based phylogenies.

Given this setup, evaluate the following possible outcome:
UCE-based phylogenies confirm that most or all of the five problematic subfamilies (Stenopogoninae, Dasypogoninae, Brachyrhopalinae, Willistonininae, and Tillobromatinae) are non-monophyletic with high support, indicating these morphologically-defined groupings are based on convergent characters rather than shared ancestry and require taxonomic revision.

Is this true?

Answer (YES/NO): YES